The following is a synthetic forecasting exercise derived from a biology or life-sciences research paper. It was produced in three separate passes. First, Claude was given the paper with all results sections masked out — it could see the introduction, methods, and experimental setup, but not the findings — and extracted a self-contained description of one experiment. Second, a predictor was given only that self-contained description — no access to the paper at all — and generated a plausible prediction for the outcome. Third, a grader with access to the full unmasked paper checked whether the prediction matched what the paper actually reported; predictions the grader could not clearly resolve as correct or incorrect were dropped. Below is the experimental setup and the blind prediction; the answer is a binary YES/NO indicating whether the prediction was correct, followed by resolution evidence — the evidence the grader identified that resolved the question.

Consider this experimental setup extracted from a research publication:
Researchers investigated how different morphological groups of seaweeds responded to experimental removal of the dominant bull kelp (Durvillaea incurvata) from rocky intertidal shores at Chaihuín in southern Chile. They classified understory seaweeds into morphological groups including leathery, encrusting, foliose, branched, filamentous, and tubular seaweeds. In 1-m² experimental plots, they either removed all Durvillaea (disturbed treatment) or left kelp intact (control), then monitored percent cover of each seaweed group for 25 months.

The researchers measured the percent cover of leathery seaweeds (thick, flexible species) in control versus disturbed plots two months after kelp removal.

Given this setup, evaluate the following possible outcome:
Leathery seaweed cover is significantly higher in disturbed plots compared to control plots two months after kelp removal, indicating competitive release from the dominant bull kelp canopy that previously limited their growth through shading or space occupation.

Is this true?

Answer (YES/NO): YES